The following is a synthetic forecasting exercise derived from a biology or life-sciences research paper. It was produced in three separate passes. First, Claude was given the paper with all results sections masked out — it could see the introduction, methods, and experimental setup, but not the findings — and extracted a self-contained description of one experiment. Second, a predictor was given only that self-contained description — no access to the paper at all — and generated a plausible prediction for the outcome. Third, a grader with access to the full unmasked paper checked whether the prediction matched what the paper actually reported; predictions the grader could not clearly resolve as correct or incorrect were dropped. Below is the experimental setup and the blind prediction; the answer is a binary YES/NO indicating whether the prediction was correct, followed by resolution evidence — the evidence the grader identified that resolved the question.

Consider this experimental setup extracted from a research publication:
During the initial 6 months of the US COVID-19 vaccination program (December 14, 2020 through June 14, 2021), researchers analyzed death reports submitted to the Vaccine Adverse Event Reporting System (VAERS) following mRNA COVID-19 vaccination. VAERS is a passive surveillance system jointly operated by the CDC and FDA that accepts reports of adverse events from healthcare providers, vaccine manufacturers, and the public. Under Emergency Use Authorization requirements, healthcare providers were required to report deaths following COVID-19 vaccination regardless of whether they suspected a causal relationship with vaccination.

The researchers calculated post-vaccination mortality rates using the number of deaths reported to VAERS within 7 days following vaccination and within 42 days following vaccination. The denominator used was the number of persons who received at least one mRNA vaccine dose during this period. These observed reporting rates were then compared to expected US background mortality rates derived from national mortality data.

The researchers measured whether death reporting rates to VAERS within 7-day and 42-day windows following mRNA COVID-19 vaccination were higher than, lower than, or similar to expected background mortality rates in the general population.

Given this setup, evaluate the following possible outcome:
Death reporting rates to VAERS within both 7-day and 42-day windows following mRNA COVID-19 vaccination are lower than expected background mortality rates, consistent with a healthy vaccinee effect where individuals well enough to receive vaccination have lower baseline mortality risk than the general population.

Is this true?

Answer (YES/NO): YES